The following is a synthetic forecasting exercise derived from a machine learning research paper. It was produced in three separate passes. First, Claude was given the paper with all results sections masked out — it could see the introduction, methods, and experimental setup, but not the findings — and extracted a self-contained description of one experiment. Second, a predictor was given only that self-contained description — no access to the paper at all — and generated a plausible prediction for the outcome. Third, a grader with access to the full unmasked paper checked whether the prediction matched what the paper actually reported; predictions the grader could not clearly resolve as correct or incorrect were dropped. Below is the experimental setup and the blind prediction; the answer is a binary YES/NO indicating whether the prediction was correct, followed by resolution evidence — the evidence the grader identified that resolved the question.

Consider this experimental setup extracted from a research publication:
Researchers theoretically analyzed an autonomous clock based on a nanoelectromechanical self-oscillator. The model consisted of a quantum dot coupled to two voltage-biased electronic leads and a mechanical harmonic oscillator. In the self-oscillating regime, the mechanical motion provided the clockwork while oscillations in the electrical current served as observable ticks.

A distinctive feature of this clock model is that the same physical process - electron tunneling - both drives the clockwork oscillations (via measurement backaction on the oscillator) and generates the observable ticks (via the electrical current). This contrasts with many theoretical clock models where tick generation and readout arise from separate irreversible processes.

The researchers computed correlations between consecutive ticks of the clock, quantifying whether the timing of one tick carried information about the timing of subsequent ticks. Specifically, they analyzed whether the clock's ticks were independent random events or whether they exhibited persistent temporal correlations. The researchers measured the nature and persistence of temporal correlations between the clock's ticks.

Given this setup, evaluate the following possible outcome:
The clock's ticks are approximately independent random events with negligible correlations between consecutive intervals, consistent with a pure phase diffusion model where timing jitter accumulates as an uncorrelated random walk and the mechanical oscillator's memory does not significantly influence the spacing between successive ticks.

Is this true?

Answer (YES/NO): NO